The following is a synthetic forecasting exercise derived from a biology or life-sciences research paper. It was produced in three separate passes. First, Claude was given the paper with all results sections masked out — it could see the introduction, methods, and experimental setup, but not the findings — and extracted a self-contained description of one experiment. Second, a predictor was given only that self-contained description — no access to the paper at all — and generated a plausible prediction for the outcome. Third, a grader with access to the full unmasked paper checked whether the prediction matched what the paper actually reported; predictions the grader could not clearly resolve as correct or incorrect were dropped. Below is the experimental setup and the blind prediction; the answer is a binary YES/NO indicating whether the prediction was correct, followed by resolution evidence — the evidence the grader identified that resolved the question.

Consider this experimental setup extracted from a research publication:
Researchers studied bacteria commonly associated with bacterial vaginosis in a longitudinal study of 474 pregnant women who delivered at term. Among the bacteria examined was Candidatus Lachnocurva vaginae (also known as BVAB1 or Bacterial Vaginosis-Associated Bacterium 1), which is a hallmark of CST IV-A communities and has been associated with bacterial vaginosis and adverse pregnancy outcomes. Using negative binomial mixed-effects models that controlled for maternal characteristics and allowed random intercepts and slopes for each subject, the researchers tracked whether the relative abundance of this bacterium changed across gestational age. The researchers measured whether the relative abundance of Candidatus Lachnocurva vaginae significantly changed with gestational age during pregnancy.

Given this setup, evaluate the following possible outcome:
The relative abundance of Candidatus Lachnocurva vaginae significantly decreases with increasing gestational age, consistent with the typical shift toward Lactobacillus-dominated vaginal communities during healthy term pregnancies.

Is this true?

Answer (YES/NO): NO